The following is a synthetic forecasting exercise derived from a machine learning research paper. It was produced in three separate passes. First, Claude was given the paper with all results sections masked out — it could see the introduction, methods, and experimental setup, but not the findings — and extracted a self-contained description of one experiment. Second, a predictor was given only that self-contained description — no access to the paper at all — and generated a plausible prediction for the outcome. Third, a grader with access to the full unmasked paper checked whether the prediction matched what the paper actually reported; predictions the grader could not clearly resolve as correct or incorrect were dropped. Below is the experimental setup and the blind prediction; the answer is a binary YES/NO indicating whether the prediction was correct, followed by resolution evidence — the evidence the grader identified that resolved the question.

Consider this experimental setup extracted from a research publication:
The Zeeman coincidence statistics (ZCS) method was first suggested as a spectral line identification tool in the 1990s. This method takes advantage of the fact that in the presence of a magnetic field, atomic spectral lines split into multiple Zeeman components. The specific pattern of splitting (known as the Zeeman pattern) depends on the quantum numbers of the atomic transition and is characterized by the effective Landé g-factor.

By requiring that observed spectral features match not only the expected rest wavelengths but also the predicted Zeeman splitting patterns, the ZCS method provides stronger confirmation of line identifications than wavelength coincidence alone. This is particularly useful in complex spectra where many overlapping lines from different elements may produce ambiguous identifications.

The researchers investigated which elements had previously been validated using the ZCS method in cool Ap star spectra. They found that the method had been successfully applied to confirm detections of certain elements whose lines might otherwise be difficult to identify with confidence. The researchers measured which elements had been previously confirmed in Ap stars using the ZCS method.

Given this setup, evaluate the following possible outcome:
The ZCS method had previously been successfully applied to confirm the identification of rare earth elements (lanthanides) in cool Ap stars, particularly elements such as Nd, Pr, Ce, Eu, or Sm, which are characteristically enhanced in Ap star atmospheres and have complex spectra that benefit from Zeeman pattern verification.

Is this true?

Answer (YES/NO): YES